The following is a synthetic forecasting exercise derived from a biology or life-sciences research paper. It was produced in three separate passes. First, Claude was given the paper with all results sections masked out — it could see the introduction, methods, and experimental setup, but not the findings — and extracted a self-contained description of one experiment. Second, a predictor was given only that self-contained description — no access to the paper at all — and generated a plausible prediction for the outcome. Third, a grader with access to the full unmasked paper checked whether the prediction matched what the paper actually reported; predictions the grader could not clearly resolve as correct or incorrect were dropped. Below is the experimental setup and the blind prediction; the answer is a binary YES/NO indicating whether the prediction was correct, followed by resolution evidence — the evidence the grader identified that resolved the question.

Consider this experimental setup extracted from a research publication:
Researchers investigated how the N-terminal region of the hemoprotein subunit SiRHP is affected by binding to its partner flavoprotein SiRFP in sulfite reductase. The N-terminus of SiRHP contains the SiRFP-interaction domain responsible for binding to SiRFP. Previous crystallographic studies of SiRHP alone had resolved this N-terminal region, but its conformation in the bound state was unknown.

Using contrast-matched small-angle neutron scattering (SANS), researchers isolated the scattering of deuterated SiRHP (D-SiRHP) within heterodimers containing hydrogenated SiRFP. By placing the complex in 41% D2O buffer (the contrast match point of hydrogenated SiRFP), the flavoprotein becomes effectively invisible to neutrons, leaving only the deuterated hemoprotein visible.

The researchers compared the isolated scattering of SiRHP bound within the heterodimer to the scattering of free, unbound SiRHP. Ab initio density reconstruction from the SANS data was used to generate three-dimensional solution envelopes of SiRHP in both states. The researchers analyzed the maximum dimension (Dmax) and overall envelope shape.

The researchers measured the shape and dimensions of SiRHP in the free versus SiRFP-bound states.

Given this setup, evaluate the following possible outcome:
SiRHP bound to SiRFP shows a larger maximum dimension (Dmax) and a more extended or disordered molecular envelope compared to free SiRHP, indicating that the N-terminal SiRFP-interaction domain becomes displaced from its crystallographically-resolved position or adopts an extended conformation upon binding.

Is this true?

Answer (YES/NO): NO